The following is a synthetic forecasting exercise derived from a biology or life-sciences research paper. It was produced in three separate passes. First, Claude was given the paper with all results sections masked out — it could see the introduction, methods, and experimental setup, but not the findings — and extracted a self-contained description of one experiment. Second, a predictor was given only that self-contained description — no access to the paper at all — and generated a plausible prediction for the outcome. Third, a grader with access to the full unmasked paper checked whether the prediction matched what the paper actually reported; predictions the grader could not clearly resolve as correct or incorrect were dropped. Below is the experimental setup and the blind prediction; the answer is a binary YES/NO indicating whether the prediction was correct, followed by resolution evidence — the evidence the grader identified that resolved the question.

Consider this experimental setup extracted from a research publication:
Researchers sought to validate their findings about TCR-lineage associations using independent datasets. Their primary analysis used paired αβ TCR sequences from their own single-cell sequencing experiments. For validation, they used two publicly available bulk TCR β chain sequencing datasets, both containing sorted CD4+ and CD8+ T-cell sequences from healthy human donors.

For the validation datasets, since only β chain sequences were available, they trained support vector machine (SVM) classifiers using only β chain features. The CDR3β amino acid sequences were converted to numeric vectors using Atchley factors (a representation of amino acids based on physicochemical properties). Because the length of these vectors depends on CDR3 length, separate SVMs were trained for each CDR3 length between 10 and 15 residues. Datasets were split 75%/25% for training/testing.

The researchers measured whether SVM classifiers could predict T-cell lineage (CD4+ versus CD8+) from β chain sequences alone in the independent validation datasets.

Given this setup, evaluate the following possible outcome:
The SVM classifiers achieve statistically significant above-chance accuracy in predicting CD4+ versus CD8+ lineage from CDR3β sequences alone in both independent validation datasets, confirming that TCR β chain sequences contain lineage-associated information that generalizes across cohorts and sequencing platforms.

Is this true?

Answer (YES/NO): NO